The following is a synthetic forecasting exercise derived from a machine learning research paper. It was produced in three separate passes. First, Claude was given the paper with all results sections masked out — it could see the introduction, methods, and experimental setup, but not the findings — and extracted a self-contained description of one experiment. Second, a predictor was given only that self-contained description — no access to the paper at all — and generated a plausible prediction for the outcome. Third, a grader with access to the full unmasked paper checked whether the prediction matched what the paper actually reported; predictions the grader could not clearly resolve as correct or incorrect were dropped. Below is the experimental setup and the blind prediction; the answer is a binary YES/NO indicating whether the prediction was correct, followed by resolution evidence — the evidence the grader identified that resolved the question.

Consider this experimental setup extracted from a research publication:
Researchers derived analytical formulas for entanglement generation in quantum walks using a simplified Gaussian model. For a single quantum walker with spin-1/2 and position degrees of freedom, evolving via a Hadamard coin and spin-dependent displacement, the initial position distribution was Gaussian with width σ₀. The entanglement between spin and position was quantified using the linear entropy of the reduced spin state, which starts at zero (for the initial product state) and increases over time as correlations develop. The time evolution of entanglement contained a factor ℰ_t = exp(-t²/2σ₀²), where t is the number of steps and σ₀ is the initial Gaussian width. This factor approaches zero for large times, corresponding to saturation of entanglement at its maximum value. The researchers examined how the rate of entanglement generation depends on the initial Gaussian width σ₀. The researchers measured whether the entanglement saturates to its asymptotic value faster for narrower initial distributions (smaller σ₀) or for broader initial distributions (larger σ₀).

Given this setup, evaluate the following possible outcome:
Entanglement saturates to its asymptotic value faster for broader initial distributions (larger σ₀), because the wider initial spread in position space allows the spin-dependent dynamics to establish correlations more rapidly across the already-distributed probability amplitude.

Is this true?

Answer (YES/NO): NO